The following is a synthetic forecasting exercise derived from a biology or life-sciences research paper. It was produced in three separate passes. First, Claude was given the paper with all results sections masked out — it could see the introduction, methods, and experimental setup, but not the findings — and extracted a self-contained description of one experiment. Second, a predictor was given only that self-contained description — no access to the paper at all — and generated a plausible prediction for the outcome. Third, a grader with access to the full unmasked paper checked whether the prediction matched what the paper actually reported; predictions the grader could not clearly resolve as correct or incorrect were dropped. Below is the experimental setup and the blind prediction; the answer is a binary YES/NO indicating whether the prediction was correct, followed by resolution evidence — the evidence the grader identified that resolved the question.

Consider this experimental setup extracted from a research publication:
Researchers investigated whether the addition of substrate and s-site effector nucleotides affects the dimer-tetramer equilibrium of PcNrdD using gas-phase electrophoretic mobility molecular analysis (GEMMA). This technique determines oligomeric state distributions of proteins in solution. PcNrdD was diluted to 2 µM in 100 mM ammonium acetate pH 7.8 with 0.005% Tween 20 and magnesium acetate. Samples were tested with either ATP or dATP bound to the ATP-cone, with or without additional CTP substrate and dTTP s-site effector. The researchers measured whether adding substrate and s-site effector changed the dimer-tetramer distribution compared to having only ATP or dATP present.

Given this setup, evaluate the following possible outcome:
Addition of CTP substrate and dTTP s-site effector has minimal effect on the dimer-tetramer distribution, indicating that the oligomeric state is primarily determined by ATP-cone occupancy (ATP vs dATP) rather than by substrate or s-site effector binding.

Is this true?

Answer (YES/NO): YES